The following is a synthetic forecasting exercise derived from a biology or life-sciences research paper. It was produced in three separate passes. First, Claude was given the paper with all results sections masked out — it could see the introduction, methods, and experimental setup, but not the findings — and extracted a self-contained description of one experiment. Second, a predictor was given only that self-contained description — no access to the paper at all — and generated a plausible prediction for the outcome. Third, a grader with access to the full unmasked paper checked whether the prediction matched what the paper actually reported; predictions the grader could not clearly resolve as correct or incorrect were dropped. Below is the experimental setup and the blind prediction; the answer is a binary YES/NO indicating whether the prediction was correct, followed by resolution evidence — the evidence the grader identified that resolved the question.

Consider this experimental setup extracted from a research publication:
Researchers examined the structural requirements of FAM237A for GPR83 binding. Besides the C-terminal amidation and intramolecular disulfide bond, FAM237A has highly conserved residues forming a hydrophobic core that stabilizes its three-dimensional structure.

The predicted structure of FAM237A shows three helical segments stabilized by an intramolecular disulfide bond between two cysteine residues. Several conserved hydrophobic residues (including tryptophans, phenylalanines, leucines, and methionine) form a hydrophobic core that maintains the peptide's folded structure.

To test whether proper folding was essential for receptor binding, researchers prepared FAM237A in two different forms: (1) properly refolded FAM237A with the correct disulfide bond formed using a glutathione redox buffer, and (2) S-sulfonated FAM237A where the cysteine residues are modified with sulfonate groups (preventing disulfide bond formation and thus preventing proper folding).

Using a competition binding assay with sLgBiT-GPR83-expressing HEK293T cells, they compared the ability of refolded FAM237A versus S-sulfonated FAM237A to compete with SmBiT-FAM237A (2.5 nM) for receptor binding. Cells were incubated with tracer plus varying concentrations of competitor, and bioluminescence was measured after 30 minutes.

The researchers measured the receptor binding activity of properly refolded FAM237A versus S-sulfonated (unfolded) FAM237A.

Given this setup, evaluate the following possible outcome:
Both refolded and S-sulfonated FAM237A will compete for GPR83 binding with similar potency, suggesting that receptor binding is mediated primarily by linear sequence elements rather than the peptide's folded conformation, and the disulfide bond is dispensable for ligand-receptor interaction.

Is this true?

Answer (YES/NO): NO